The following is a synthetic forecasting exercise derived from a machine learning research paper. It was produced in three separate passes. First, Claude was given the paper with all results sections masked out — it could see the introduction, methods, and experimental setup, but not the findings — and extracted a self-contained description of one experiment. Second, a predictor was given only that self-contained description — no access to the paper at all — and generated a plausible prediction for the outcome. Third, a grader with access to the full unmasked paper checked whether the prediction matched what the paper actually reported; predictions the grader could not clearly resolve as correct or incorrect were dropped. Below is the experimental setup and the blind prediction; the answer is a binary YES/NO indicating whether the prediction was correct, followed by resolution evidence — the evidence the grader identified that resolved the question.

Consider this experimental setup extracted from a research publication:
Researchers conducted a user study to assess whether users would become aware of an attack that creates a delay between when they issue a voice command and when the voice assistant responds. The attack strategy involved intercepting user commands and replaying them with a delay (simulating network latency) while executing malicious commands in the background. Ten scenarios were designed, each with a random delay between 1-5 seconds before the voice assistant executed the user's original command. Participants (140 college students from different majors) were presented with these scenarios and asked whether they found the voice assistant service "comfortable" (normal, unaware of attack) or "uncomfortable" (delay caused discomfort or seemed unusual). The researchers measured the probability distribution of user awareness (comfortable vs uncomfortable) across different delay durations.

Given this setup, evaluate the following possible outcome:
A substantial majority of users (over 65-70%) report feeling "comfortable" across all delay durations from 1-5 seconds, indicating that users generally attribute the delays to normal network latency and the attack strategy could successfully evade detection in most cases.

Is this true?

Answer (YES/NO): NO